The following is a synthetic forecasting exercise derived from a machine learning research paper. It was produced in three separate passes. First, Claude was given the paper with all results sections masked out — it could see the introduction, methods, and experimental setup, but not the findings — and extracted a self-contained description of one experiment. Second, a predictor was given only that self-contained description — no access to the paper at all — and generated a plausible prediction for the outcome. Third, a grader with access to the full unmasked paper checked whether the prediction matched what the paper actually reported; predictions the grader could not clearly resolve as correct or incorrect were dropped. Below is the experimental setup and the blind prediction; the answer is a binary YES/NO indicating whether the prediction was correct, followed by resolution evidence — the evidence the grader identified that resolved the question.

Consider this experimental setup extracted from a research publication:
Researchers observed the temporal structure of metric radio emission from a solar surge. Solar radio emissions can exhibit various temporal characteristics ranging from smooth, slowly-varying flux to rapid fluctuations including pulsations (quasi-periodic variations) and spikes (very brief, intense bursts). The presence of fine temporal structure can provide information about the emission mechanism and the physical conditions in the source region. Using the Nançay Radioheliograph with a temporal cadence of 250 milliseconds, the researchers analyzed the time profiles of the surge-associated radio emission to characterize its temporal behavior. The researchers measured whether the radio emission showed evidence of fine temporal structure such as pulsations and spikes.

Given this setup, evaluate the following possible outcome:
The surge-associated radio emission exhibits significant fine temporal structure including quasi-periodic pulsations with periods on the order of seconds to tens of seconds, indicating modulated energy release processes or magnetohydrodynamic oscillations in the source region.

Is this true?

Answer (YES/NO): NO